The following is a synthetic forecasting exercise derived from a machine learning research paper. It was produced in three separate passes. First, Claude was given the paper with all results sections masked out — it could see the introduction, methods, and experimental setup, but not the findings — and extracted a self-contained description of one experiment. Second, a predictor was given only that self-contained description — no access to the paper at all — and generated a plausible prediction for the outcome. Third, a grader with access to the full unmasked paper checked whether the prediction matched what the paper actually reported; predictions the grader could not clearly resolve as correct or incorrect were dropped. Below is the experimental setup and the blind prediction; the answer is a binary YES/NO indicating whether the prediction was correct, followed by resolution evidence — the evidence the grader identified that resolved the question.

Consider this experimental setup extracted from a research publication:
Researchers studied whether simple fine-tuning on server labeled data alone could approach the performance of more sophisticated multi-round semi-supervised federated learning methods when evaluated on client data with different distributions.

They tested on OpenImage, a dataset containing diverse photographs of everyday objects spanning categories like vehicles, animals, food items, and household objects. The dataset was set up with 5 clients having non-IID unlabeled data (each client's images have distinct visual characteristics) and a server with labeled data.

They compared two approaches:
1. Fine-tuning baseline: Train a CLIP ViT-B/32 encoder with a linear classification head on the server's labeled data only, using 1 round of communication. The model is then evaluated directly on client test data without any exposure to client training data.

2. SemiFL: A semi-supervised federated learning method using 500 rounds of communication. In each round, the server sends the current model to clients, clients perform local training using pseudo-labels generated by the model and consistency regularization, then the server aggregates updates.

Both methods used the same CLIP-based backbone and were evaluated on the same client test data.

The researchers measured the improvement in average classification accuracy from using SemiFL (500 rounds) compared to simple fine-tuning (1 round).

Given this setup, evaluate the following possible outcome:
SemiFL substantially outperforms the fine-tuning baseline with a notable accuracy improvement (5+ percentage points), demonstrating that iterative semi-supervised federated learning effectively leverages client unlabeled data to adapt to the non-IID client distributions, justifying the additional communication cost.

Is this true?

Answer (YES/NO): YES